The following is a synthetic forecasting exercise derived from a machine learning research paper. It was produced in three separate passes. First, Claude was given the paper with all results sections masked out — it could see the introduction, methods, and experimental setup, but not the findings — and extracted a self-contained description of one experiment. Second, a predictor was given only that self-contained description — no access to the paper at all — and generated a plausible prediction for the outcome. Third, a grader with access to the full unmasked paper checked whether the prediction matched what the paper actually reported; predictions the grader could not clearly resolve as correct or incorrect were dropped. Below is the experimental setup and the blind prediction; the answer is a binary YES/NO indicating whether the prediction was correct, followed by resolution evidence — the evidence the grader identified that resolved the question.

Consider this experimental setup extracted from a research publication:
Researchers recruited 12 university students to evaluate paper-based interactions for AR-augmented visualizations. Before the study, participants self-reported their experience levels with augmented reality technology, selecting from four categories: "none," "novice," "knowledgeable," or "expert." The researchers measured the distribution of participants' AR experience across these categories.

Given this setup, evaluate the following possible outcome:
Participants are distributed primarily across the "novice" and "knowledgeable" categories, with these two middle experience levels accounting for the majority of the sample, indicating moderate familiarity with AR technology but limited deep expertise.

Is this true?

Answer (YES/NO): NO